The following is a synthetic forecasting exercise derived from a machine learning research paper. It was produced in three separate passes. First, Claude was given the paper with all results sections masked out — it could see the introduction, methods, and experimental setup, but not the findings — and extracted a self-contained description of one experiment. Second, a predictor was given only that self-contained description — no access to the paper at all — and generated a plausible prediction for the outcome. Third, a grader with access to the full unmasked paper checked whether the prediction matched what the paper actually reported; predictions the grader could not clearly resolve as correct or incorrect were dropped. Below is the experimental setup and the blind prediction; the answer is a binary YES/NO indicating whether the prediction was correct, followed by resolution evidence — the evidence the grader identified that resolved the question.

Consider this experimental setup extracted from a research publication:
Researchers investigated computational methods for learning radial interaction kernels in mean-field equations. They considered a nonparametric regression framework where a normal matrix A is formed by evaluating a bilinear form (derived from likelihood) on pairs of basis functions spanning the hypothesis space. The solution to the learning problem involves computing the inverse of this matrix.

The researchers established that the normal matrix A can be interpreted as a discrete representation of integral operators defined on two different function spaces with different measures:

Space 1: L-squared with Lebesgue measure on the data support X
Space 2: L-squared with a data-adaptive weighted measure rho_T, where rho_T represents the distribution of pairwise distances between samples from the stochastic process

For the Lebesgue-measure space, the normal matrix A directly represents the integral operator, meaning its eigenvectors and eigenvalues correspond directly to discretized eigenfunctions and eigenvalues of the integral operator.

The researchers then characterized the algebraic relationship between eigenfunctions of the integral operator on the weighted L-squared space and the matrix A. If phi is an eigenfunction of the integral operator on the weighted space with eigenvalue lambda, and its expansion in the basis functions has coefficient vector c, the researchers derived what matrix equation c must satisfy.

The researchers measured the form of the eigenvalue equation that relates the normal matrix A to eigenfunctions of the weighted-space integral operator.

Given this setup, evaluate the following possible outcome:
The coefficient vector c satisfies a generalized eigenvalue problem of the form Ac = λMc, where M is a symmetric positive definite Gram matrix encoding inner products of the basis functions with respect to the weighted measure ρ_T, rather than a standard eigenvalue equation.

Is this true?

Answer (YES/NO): YES